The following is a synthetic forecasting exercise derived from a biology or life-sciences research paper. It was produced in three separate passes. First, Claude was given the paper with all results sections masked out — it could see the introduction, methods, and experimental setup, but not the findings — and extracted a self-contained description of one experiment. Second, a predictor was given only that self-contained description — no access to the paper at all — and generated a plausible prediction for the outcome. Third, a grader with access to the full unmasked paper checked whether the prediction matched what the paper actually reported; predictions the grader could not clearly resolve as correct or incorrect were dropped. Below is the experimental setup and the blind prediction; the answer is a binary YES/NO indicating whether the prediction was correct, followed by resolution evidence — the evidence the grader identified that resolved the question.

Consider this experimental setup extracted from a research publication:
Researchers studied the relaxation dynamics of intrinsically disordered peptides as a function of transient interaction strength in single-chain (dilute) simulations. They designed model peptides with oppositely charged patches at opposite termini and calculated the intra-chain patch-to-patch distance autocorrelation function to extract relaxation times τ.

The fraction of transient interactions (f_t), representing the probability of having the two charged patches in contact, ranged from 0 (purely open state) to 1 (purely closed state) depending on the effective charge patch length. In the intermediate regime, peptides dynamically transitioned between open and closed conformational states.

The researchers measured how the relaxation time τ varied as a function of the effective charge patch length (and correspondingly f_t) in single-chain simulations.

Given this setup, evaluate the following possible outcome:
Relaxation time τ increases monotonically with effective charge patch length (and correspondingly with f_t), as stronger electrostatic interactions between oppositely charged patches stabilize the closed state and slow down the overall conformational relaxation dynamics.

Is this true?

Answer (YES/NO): NO